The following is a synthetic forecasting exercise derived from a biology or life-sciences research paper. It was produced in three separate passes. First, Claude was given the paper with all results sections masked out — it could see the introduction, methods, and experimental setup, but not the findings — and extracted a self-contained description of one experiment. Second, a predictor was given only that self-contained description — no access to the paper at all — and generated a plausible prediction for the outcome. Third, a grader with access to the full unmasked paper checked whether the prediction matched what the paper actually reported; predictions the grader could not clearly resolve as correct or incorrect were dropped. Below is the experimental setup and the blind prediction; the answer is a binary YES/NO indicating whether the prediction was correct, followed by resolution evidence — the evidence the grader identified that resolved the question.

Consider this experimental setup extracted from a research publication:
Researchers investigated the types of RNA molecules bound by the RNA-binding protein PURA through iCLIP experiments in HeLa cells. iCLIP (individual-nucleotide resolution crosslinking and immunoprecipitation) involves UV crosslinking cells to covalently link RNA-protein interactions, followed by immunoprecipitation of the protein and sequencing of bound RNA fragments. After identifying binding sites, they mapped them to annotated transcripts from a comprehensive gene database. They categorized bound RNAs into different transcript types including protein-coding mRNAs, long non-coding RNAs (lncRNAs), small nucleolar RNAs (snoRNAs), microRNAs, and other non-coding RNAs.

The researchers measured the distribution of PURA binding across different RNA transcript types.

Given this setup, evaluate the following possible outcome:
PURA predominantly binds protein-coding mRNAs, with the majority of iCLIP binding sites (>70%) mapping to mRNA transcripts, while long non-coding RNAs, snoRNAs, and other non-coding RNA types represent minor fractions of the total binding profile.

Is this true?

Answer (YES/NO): YES